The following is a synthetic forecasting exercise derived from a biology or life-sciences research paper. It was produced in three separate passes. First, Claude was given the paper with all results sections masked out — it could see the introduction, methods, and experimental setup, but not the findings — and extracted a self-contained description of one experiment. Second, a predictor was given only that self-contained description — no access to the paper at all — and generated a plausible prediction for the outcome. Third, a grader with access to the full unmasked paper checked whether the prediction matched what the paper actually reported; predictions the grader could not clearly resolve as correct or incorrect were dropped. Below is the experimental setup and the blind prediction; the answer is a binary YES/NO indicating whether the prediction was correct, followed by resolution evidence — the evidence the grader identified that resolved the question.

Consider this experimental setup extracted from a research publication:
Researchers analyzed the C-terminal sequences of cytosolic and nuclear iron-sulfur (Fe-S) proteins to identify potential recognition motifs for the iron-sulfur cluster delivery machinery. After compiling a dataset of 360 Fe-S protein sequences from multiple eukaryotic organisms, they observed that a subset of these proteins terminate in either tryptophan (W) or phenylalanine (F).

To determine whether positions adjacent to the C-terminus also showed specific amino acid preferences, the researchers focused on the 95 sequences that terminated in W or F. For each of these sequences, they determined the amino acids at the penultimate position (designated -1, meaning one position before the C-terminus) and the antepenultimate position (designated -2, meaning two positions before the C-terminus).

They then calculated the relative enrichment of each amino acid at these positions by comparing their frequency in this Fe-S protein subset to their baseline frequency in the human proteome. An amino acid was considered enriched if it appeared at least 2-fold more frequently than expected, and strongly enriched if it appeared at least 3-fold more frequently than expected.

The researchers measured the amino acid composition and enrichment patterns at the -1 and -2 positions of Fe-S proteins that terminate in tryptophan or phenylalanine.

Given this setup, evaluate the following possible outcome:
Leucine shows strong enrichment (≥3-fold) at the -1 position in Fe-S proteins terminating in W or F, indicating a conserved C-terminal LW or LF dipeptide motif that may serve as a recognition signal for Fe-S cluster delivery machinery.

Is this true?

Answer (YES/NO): NO